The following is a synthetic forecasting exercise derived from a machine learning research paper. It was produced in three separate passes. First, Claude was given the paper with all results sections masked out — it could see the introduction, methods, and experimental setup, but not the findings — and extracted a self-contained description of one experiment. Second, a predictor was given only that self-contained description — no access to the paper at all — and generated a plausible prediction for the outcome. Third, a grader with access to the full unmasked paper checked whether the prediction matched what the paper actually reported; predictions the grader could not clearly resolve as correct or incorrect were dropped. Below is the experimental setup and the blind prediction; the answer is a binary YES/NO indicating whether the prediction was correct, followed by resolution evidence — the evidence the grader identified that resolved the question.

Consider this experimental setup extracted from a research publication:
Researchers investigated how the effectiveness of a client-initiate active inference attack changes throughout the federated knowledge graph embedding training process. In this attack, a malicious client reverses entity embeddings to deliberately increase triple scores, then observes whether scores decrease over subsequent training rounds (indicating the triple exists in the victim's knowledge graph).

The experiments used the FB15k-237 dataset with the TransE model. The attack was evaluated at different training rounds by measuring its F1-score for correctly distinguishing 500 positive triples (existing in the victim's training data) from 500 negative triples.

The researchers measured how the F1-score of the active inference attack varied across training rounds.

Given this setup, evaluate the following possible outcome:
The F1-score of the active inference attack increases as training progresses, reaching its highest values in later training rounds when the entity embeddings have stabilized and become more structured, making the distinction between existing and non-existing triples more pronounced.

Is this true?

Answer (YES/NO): NO